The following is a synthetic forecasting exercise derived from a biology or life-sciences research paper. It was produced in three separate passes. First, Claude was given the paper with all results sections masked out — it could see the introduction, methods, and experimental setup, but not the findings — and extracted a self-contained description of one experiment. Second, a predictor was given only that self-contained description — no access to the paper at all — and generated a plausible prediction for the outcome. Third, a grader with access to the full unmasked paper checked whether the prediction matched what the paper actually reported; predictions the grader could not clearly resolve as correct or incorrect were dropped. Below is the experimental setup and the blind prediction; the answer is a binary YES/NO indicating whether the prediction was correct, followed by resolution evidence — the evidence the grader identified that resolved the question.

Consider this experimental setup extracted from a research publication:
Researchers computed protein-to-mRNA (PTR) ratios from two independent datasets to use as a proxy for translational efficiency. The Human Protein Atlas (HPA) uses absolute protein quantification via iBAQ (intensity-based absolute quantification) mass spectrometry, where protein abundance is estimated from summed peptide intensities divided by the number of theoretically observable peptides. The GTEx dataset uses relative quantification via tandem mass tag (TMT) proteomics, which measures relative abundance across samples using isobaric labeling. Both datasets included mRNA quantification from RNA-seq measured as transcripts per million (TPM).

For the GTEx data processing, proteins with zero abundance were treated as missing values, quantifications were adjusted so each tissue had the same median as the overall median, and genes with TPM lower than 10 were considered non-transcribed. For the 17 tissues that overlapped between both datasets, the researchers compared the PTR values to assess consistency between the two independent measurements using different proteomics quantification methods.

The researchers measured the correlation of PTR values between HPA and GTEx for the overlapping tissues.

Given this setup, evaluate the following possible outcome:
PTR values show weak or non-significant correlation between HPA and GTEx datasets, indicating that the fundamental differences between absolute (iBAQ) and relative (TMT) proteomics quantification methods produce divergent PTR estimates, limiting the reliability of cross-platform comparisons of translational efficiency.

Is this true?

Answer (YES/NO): NO